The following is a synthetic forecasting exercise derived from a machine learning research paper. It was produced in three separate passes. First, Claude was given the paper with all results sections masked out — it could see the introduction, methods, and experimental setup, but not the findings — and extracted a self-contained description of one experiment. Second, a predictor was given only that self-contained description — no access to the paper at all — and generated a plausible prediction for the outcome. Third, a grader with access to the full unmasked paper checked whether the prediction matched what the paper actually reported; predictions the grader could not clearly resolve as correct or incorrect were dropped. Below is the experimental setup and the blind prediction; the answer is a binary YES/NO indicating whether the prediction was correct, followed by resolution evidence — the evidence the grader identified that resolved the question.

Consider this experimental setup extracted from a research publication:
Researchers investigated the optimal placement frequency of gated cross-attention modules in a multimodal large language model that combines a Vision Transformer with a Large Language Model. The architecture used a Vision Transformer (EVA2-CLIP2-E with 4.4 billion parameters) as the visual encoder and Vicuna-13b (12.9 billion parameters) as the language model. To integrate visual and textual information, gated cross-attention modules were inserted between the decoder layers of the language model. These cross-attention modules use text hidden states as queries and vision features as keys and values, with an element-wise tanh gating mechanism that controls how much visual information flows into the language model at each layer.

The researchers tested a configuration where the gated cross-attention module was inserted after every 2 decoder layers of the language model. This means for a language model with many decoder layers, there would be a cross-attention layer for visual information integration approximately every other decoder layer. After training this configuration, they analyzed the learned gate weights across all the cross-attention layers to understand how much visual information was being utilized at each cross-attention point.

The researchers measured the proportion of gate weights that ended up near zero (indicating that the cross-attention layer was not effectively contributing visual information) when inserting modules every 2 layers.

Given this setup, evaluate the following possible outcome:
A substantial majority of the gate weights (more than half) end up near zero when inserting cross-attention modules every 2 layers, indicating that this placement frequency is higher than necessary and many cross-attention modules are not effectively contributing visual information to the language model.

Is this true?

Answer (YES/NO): NO